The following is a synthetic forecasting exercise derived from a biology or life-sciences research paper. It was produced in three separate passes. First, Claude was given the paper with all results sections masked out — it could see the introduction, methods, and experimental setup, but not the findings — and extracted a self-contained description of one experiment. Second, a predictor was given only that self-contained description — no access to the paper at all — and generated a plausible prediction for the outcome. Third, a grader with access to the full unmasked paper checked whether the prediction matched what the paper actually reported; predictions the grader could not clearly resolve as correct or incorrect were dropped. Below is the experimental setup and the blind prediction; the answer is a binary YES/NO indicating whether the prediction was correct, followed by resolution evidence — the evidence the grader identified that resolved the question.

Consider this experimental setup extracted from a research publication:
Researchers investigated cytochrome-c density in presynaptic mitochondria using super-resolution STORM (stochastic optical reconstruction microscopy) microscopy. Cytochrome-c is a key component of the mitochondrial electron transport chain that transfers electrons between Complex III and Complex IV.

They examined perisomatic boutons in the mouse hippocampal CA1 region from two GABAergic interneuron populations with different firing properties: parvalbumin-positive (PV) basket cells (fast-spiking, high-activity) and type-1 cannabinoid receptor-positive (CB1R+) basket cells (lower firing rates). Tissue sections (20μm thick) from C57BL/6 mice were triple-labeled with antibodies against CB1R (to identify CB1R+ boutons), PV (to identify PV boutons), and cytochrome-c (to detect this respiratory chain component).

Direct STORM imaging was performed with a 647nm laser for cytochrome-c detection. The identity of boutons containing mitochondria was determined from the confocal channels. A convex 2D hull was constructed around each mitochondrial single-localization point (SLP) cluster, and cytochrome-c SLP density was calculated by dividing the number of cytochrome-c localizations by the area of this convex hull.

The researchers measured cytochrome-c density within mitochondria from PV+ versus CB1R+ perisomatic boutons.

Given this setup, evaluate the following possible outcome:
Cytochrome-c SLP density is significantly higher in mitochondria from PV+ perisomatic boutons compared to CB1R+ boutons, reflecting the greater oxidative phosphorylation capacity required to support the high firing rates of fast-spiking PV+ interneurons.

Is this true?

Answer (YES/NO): YES